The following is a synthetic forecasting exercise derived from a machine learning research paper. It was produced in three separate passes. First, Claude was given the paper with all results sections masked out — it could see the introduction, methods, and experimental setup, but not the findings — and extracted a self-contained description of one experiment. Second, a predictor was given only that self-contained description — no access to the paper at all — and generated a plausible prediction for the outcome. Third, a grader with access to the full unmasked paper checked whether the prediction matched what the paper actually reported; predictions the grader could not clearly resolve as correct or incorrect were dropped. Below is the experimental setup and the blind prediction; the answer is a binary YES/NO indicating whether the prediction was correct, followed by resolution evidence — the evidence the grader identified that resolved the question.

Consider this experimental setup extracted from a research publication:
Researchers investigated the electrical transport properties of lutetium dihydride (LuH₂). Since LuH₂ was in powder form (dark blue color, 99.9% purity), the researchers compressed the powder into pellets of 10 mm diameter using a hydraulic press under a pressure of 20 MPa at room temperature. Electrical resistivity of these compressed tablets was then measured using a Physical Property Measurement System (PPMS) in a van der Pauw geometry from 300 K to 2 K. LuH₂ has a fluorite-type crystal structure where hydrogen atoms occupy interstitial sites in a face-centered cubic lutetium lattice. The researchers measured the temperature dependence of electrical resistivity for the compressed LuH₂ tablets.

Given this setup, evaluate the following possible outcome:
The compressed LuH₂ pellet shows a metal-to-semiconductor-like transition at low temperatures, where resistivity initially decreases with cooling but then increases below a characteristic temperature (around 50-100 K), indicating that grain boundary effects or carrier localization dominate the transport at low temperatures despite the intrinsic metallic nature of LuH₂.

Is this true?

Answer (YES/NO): NO